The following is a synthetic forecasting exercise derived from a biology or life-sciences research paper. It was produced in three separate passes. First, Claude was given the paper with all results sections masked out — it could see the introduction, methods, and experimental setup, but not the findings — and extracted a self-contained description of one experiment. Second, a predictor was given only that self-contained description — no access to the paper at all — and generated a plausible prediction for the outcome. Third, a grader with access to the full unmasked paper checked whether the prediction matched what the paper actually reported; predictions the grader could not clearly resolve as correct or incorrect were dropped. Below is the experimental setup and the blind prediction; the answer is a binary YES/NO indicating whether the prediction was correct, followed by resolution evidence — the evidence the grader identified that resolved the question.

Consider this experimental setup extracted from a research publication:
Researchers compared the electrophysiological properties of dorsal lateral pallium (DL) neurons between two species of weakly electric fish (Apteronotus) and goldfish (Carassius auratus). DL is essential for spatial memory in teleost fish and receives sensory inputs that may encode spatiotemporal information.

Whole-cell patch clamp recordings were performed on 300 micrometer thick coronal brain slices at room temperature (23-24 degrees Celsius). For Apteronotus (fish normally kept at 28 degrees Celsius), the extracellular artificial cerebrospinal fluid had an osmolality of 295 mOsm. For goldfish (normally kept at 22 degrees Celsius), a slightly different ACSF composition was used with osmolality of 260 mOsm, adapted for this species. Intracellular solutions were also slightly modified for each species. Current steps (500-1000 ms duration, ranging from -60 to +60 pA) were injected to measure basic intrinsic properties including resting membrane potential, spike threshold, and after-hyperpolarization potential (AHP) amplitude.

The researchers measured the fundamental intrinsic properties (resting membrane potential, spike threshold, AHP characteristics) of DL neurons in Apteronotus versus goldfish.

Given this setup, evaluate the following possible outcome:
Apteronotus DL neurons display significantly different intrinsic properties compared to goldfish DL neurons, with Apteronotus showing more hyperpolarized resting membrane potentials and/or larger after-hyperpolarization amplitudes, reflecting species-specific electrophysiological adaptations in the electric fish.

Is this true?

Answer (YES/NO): NO